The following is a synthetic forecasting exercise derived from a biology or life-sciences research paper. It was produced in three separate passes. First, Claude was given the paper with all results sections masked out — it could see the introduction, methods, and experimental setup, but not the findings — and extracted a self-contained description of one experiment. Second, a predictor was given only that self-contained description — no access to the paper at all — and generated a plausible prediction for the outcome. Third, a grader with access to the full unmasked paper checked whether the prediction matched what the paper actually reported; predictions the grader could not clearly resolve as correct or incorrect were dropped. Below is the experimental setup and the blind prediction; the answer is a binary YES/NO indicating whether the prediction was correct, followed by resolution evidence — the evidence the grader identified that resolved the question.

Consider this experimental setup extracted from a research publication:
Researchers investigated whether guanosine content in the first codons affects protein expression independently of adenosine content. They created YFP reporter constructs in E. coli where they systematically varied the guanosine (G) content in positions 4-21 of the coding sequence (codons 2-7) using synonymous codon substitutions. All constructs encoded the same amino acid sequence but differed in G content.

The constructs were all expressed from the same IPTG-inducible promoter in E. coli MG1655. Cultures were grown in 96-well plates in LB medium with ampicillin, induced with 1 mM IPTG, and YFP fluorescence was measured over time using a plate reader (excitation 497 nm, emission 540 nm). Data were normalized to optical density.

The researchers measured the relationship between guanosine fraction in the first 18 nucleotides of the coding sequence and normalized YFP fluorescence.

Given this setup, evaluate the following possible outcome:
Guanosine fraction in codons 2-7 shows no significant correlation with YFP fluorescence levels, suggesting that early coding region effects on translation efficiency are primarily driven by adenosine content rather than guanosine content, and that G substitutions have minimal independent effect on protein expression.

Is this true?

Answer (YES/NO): NO